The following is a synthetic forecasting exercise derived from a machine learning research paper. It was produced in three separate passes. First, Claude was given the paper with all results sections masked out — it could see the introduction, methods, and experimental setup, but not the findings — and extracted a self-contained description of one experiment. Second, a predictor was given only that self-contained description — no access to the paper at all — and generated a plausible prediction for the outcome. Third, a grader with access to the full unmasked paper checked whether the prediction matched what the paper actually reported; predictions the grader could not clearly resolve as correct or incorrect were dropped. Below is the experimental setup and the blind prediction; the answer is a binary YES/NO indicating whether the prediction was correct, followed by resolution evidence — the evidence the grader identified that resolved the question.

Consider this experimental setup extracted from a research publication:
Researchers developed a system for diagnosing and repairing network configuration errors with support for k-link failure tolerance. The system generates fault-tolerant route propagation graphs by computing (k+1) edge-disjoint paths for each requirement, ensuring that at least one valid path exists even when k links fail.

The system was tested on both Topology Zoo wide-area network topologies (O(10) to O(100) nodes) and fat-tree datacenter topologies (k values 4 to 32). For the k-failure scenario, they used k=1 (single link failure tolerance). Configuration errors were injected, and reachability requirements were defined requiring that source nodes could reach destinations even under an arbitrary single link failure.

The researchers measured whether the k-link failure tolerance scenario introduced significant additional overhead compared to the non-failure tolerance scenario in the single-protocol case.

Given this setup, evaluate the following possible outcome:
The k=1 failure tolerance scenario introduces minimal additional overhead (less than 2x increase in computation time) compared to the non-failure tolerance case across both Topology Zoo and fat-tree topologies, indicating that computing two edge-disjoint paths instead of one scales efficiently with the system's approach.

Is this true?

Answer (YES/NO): YES